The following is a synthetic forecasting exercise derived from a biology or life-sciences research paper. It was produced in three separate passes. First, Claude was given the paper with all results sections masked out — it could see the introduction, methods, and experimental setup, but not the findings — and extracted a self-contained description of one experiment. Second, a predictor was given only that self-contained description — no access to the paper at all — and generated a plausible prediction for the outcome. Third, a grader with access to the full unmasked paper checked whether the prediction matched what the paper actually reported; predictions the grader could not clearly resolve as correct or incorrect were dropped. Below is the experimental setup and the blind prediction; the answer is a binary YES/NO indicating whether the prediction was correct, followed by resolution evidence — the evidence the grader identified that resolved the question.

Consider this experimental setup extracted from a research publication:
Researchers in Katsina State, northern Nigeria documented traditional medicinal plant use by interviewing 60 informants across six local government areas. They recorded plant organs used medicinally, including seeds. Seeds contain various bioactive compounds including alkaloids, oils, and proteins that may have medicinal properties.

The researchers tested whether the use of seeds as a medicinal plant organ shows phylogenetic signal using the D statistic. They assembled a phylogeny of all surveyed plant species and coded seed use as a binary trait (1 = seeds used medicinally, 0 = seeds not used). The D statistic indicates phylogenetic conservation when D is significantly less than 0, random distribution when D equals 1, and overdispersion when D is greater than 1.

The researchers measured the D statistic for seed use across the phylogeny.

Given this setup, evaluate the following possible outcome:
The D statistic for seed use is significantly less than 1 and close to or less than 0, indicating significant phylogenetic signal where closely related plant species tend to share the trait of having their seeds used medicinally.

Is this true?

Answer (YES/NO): NO